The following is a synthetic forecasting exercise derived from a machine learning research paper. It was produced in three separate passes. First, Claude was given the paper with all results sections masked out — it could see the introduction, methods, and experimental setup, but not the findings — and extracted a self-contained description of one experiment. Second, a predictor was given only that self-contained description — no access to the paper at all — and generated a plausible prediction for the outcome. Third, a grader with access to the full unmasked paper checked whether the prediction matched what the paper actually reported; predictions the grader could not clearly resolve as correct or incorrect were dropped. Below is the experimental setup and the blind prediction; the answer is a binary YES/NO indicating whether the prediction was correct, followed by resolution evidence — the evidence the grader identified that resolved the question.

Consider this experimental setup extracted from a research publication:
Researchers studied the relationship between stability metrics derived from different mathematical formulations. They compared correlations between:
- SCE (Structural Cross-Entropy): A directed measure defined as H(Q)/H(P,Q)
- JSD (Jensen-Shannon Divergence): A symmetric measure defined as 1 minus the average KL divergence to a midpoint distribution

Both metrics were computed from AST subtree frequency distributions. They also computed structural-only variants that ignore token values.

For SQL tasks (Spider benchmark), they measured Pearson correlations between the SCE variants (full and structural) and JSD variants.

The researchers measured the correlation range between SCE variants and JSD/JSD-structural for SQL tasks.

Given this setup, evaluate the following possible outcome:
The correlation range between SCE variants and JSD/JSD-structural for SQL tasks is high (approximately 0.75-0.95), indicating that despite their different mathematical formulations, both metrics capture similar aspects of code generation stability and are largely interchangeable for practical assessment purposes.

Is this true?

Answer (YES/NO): NO